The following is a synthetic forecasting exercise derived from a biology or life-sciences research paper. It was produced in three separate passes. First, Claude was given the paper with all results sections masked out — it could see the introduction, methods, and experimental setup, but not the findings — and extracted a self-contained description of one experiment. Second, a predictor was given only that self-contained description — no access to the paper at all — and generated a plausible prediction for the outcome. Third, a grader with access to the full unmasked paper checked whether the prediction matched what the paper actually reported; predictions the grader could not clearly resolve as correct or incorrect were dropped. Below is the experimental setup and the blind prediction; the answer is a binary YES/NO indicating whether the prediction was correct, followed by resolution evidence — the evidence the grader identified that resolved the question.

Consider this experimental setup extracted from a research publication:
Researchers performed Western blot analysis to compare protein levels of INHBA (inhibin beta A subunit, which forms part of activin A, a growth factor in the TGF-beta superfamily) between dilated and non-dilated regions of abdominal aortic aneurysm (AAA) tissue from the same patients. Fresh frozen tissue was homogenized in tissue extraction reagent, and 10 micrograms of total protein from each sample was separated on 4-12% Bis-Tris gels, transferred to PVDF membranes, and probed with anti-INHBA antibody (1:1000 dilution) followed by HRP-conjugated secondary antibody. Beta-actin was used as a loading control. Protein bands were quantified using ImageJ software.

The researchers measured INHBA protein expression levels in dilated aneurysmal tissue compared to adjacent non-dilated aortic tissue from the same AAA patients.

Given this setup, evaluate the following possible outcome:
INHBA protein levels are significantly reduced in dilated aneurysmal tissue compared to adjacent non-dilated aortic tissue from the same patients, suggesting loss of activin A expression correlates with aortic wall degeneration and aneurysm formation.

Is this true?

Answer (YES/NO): YES